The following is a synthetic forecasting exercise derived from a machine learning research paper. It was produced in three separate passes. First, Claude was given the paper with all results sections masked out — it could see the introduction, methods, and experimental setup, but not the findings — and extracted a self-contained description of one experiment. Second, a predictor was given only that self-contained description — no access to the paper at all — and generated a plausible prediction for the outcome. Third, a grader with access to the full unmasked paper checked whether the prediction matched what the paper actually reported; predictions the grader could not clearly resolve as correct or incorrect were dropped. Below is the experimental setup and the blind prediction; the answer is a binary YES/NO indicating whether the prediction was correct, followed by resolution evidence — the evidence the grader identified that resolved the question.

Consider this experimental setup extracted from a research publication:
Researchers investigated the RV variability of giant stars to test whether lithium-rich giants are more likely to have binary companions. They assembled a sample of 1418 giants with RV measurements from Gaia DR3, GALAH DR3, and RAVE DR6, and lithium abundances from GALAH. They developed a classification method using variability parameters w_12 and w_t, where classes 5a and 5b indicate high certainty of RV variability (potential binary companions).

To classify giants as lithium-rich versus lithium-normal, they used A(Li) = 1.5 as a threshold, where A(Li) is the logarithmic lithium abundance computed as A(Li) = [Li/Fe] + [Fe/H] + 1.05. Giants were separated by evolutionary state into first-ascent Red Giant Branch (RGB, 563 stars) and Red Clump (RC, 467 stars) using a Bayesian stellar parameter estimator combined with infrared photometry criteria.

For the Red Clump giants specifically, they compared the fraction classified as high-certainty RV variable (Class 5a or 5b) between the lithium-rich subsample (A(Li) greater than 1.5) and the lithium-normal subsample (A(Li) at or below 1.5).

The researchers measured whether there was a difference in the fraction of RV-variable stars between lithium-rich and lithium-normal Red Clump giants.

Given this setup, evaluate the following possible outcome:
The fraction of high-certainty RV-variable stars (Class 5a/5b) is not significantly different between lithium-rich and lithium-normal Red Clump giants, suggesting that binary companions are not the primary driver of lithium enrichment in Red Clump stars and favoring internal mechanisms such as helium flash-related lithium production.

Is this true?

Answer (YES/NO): YES